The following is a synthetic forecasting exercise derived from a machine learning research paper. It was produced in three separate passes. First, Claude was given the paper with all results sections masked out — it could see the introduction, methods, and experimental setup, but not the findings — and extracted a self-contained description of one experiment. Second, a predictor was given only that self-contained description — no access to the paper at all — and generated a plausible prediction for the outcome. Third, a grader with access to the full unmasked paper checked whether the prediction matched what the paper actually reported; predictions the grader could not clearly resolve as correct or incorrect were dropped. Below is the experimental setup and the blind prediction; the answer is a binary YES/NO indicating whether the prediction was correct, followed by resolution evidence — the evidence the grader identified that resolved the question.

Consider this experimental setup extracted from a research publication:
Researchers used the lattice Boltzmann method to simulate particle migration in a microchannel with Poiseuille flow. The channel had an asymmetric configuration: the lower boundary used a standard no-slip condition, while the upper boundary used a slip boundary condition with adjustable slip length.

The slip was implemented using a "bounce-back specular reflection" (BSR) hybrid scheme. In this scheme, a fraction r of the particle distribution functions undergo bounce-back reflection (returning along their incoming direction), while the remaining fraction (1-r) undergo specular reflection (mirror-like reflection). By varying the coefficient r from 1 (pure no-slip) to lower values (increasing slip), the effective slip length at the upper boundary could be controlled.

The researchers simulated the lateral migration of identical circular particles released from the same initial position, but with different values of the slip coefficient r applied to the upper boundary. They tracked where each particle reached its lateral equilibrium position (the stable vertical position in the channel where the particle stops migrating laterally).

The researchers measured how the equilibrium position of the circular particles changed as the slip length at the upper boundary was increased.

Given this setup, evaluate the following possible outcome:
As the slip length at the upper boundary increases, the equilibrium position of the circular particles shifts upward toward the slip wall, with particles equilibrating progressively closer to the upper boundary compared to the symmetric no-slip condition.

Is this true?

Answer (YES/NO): YES